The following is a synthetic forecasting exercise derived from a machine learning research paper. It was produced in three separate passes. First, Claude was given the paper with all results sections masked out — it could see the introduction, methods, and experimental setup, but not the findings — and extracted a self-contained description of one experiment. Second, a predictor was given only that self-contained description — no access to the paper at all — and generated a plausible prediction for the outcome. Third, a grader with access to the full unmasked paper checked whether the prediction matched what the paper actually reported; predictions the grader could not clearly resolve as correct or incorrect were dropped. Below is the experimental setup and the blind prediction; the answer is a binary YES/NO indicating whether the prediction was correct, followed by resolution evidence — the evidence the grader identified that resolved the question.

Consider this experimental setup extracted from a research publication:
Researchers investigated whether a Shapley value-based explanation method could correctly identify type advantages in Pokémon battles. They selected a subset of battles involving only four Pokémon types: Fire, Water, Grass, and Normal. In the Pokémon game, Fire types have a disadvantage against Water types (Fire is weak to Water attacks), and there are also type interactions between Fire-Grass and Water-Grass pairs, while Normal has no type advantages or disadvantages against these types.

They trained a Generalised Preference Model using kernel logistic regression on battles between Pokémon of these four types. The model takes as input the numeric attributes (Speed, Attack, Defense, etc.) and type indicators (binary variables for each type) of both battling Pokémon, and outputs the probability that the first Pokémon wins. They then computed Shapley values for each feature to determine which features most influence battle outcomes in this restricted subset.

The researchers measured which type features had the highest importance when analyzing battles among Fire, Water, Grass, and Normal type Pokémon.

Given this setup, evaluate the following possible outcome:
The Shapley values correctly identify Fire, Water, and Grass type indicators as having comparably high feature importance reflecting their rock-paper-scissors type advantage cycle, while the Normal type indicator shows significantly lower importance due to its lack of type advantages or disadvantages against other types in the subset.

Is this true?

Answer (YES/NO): NO